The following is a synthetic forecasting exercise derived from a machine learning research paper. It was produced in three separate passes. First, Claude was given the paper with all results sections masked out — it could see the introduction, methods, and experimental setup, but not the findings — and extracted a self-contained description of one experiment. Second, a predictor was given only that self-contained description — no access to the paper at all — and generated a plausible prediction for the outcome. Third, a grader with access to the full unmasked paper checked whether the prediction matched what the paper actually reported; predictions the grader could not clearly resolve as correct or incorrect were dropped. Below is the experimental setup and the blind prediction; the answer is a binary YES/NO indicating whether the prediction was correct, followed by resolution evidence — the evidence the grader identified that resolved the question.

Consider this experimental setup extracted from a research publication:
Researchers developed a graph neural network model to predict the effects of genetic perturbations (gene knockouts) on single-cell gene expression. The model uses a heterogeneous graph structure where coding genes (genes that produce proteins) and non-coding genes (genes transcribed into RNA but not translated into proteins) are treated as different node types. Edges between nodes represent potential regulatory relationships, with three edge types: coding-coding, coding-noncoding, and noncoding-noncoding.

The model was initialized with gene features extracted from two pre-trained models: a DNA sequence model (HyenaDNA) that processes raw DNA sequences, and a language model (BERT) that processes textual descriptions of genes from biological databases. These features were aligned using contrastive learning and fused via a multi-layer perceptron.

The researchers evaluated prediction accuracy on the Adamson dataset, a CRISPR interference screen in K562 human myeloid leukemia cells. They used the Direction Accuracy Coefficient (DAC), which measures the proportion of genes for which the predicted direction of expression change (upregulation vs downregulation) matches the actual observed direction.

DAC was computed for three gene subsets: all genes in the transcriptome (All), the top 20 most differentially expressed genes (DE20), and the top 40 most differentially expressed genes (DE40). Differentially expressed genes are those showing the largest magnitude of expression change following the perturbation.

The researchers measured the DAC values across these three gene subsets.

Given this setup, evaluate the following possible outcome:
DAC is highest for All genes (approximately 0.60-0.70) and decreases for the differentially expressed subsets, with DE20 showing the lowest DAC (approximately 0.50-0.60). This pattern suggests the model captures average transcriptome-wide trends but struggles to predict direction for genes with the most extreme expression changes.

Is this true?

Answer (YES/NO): NO